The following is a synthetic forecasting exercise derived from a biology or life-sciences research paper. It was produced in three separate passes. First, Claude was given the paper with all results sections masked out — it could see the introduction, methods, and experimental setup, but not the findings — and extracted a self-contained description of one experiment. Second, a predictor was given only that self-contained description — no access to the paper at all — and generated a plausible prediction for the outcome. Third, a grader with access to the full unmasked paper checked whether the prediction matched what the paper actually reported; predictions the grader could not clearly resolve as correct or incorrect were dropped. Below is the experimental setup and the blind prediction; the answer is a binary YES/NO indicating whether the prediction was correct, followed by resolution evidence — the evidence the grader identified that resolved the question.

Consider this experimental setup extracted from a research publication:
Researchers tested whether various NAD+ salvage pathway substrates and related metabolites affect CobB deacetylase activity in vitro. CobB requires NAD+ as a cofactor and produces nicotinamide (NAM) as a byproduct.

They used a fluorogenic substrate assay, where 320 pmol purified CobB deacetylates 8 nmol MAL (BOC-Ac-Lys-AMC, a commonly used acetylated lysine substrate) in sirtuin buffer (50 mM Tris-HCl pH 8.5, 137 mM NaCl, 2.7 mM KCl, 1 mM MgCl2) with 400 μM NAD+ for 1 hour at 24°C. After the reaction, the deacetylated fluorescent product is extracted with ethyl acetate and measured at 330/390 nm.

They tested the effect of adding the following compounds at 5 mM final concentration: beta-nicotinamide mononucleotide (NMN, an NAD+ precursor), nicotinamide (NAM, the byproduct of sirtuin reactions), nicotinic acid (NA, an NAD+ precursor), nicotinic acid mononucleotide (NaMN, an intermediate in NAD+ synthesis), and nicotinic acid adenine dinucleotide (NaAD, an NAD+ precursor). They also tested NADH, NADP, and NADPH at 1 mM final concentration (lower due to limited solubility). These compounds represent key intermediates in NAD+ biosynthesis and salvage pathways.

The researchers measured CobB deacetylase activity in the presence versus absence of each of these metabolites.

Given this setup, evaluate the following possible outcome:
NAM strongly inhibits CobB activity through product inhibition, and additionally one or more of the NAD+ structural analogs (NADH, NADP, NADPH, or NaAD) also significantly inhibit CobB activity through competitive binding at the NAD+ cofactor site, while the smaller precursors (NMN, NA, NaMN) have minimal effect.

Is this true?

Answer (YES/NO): NO